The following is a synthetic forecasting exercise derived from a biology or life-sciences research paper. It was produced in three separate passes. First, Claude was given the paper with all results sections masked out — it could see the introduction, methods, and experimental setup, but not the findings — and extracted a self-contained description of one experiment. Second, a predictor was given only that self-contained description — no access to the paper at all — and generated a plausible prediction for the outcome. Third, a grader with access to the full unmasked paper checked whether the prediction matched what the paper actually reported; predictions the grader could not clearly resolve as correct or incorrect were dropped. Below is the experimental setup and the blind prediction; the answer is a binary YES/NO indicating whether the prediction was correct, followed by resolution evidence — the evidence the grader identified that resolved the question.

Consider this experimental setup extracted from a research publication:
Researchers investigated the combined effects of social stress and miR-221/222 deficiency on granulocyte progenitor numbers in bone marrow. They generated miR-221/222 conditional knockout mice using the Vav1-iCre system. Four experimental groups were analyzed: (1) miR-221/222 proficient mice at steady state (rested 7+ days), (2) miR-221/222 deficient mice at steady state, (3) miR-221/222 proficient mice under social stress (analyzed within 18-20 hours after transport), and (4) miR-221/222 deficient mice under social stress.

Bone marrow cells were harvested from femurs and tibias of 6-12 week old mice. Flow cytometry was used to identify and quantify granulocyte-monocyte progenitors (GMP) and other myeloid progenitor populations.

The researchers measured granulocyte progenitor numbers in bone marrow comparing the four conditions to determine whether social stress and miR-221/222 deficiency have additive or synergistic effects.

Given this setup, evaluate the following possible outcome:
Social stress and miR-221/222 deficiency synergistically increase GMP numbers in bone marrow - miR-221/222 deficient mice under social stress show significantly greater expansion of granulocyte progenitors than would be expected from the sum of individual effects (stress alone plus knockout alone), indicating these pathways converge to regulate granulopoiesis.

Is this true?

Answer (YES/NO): YES